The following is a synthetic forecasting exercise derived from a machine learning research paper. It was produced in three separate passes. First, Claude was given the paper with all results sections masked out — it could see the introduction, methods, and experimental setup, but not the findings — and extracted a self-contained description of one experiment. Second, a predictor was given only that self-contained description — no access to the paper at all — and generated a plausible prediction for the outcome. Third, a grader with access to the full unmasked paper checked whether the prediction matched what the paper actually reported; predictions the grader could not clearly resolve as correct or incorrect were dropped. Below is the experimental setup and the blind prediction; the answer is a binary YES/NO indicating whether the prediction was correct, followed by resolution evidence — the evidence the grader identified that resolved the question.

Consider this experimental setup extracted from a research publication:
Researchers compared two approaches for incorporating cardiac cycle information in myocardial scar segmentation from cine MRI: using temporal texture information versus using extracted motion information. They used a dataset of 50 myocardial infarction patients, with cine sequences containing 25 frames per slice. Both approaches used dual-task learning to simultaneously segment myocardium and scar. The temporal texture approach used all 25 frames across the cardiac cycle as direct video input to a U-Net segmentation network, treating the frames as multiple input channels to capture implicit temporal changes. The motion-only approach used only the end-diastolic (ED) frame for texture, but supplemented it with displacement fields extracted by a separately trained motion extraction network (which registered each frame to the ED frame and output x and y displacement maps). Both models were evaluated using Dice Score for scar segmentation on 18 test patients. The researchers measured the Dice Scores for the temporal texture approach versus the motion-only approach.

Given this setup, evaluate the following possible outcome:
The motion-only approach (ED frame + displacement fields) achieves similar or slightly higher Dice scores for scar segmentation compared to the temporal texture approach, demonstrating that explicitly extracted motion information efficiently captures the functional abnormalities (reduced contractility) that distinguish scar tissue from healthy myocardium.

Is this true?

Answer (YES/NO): YES